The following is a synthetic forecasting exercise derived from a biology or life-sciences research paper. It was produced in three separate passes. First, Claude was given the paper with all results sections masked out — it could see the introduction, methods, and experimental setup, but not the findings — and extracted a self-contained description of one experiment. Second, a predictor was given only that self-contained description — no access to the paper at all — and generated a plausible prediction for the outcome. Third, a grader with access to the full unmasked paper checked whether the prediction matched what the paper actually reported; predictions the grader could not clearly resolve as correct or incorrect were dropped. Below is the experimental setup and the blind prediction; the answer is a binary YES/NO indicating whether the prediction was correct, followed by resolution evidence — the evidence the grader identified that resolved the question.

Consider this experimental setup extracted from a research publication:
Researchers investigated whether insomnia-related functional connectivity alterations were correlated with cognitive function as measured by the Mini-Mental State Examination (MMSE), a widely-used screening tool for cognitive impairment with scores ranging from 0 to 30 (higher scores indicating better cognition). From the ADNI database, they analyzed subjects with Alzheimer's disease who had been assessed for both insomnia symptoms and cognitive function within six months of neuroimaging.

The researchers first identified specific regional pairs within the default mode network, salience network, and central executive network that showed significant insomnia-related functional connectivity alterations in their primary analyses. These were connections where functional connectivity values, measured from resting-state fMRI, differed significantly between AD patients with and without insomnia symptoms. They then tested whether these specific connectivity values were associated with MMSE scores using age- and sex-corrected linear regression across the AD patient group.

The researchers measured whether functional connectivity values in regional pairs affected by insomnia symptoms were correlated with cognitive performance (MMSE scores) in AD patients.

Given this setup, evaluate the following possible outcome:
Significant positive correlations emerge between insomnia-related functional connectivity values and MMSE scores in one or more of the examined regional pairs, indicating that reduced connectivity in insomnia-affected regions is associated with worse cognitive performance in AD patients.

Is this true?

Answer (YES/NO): YES